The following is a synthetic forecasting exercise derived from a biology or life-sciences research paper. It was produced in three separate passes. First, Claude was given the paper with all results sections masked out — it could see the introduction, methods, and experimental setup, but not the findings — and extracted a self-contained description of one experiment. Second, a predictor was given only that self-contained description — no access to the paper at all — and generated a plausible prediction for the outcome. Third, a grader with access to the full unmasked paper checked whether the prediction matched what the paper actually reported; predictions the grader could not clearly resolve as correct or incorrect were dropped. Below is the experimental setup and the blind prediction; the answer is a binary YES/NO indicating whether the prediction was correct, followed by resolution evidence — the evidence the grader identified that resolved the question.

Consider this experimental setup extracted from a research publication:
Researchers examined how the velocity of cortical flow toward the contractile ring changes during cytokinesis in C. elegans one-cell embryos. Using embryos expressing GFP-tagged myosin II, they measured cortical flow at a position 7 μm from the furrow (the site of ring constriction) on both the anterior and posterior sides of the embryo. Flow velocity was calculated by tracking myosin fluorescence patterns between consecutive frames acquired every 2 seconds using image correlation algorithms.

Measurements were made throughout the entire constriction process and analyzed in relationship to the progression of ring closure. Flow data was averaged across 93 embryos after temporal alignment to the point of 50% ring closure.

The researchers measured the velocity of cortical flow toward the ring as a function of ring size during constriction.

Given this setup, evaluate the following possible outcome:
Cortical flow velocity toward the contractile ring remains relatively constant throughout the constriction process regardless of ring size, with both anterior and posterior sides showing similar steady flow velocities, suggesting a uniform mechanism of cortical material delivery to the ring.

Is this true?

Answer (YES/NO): NO